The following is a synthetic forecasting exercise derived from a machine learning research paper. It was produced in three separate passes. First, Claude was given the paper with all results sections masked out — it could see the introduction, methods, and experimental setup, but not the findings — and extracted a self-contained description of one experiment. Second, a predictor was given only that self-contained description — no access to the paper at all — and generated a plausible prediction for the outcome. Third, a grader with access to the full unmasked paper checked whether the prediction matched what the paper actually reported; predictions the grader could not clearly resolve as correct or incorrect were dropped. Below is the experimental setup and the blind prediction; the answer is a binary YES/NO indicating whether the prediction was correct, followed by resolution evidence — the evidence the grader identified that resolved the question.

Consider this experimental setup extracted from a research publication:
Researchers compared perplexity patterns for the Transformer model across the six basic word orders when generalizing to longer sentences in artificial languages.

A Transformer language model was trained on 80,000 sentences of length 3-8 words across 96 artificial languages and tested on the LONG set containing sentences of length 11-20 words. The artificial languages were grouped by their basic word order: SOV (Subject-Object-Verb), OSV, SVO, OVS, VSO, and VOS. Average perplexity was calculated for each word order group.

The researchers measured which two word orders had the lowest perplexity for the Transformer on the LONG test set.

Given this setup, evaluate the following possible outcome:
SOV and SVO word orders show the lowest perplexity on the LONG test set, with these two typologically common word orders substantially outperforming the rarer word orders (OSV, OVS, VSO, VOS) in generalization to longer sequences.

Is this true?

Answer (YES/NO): NO